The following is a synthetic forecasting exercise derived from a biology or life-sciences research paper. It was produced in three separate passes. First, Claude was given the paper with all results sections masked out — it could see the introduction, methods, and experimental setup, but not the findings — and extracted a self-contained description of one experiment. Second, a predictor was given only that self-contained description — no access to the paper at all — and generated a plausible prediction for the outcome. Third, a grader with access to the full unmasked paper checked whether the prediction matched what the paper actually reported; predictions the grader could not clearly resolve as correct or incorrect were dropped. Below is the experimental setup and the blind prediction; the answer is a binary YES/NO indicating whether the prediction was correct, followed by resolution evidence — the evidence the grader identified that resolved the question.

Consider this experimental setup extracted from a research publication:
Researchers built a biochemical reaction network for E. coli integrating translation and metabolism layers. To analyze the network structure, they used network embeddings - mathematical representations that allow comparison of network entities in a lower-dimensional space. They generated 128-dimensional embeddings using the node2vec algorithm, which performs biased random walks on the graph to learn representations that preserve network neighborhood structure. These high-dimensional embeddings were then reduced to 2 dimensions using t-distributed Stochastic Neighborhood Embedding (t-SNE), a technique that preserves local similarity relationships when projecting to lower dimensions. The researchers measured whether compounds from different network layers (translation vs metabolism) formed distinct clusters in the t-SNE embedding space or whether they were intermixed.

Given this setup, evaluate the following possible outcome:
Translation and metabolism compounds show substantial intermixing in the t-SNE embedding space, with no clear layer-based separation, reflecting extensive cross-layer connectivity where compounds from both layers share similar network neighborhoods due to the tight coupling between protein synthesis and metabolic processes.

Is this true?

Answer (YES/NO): NO